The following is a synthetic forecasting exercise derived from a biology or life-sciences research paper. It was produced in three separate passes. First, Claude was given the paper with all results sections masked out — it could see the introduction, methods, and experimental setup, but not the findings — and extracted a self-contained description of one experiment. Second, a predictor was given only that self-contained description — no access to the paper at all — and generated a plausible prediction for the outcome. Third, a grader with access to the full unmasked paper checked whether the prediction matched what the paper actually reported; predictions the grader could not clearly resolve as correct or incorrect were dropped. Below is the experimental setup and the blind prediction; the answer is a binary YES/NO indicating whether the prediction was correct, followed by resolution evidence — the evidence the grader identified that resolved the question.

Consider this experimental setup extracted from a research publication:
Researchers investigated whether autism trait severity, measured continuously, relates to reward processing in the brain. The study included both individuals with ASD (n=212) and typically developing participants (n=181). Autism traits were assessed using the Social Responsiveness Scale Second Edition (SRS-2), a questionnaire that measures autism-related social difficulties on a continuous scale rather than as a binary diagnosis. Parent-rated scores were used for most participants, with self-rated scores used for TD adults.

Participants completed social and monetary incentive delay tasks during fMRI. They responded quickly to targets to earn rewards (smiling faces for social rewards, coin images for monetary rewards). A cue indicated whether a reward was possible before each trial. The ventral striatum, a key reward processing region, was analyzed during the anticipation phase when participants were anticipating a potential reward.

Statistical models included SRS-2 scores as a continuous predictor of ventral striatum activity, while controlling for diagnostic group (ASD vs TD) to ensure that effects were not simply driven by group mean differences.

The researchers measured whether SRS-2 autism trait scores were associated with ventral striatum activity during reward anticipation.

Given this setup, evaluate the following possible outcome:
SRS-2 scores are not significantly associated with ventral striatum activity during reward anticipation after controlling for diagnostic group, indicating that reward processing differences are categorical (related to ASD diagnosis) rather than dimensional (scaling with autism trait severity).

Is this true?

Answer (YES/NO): YES